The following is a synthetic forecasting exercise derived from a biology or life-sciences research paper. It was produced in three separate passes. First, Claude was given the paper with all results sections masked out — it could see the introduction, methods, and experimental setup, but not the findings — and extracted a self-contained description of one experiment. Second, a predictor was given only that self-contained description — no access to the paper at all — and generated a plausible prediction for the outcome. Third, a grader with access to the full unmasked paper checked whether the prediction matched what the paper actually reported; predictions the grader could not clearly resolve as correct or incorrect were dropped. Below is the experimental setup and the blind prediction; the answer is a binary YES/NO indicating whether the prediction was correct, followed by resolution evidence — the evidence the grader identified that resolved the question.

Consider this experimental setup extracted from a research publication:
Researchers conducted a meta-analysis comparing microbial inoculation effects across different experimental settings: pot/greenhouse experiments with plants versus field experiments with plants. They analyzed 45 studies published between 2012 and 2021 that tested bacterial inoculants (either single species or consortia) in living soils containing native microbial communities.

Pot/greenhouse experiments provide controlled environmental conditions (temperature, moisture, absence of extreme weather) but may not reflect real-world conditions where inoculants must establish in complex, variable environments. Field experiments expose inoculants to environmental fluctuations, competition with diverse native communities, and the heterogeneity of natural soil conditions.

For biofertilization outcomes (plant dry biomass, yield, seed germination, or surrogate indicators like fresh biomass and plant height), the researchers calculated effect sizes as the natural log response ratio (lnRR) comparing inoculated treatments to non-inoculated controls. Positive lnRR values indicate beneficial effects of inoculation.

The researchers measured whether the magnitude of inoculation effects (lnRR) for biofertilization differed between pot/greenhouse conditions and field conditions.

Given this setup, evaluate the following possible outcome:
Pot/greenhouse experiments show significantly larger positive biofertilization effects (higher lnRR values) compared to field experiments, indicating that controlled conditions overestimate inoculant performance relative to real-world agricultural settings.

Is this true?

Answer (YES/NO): NO